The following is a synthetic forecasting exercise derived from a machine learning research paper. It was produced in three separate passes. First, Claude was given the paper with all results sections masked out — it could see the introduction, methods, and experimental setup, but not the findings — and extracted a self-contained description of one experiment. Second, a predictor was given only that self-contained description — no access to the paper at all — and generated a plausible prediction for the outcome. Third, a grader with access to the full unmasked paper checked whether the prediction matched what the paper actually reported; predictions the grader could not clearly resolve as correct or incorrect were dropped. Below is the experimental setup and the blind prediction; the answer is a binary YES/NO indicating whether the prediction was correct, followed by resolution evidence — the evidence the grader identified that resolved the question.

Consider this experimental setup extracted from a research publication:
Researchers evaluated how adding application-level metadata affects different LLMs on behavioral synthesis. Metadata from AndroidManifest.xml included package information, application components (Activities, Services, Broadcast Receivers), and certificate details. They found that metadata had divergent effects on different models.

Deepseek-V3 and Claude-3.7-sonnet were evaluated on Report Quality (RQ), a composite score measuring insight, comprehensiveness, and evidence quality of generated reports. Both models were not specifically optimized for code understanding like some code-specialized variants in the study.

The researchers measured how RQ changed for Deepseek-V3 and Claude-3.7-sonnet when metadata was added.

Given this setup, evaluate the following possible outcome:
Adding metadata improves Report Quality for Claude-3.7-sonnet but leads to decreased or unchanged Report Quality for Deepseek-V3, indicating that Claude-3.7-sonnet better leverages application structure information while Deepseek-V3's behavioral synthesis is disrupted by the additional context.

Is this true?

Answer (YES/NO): NO